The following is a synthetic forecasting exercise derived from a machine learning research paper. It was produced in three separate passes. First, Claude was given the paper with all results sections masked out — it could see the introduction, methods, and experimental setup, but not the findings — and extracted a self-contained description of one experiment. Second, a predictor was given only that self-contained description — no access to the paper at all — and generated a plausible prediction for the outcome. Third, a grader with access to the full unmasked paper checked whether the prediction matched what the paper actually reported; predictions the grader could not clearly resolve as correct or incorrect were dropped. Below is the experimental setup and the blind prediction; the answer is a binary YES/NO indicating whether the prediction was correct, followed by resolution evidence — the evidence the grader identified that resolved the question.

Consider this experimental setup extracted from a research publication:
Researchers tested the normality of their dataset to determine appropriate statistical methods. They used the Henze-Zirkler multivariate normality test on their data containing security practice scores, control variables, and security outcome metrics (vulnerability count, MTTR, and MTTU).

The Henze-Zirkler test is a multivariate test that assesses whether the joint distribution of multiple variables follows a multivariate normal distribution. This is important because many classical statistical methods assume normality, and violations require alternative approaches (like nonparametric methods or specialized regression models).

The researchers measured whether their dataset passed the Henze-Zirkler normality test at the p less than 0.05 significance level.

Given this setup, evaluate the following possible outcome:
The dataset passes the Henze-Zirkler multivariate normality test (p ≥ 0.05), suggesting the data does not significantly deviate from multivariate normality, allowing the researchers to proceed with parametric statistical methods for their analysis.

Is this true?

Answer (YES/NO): NO